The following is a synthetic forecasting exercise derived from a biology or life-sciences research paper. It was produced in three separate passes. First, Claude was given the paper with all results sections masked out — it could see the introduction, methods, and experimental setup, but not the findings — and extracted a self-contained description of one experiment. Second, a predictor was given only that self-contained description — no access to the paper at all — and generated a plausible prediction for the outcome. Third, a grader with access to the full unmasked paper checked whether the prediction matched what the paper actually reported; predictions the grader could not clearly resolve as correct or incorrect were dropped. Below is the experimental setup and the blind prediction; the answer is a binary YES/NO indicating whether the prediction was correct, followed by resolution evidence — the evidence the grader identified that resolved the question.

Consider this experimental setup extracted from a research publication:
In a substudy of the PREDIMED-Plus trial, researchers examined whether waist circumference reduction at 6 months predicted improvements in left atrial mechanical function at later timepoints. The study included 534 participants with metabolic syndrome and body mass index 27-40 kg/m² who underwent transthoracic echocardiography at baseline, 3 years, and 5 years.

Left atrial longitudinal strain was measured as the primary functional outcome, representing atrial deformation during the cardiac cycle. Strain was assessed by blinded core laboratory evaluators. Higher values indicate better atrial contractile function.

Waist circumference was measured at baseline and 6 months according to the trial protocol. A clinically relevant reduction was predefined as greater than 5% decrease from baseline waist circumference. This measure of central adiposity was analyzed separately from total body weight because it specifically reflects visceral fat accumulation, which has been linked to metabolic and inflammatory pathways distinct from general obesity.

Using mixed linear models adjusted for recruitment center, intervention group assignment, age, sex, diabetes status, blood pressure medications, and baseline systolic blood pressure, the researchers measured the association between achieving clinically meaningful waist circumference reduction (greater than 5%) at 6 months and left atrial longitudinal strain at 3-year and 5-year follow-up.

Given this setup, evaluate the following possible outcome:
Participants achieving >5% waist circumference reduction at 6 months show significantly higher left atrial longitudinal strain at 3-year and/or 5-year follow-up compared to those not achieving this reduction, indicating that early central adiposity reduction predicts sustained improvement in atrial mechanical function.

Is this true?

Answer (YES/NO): NO